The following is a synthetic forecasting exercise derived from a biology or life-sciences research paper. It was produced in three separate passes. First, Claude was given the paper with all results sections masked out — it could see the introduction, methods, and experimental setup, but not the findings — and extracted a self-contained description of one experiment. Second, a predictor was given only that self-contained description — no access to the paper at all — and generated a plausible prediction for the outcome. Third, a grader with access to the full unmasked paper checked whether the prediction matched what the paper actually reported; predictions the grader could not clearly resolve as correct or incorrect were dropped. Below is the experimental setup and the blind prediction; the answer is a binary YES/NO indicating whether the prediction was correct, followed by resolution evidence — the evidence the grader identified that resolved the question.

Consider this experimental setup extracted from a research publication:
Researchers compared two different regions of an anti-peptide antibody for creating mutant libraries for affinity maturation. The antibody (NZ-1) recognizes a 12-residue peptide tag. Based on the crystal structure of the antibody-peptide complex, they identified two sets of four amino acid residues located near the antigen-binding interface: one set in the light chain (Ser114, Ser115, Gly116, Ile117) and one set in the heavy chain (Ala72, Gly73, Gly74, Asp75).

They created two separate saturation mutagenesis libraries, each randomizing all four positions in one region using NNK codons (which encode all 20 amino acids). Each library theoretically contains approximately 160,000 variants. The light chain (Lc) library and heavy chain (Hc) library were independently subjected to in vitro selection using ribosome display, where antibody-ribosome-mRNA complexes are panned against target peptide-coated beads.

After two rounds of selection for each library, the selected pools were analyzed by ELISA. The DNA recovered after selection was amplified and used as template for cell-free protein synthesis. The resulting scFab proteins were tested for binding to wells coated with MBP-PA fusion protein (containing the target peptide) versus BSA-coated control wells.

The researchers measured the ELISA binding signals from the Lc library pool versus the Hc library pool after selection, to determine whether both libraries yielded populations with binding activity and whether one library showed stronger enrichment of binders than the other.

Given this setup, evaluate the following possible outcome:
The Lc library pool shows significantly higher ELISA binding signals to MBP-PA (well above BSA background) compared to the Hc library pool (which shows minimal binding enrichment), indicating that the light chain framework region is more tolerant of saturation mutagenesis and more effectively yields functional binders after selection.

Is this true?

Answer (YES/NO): NO